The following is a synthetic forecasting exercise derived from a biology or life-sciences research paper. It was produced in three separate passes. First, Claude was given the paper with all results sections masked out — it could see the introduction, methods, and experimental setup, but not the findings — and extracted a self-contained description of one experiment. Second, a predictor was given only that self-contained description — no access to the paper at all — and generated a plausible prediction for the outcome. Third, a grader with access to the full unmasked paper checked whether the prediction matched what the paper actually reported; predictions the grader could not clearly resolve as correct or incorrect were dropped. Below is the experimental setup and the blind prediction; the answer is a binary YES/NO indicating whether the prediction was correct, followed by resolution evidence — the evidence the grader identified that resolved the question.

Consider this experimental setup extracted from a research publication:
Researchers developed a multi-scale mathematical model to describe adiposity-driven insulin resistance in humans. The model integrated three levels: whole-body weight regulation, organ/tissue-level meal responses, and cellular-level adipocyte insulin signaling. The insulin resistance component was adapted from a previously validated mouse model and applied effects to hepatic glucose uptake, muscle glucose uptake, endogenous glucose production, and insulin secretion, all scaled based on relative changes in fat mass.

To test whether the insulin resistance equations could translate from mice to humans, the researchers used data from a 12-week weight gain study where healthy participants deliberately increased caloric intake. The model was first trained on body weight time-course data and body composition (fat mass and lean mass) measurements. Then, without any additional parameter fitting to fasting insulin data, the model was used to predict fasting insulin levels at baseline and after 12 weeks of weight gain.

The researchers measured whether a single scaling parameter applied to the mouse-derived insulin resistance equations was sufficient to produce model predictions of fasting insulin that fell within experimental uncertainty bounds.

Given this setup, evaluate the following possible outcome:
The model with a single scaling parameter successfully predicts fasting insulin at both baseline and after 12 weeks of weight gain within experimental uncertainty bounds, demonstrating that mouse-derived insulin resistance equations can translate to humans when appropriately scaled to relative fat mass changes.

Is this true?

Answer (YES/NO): YES